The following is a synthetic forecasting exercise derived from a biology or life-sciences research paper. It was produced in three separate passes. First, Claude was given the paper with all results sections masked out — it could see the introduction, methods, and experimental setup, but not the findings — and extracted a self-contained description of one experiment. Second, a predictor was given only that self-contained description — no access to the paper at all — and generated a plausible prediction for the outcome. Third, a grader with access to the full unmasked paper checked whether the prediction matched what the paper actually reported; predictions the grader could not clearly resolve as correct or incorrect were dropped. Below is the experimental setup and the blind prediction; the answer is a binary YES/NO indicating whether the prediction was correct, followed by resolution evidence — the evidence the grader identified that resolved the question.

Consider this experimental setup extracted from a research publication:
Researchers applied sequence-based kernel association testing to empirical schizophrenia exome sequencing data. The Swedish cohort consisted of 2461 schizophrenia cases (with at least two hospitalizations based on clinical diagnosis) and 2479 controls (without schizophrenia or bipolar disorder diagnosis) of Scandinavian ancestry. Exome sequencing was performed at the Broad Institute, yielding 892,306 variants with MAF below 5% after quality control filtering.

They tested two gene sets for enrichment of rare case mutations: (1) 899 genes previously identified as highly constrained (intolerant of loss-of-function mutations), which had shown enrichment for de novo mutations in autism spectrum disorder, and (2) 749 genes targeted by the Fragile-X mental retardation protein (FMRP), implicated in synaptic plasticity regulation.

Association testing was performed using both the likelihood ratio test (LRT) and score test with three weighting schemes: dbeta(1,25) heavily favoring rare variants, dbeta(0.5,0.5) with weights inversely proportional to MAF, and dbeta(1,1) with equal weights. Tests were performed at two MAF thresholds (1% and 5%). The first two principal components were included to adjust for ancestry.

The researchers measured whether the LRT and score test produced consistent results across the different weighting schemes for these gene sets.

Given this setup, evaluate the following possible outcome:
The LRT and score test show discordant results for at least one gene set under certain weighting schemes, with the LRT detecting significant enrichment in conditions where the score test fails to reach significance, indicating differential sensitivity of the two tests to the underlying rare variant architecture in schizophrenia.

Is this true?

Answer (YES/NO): YES